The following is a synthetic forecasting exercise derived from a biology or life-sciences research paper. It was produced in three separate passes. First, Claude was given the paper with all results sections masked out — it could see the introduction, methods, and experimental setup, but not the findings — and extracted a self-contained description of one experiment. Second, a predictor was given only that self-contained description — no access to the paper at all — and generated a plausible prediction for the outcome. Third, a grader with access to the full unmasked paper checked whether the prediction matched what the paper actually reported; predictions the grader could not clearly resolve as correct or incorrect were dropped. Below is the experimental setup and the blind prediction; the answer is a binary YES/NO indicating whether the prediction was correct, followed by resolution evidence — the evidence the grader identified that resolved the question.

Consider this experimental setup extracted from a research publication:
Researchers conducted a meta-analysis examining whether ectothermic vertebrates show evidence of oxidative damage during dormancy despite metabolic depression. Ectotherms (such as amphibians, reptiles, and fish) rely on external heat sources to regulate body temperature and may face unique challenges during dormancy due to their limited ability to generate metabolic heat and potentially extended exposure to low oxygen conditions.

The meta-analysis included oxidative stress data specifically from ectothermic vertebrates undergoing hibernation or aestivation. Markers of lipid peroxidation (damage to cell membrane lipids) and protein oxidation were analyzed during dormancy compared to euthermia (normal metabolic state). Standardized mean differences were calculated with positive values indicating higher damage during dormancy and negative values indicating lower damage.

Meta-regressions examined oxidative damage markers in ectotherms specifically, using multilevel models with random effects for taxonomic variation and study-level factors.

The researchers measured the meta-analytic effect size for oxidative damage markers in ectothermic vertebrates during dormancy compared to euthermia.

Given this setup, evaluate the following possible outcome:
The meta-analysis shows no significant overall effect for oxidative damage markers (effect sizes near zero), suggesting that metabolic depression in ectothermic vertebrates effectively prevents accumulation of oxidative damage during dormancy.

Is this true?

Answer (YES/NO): NO